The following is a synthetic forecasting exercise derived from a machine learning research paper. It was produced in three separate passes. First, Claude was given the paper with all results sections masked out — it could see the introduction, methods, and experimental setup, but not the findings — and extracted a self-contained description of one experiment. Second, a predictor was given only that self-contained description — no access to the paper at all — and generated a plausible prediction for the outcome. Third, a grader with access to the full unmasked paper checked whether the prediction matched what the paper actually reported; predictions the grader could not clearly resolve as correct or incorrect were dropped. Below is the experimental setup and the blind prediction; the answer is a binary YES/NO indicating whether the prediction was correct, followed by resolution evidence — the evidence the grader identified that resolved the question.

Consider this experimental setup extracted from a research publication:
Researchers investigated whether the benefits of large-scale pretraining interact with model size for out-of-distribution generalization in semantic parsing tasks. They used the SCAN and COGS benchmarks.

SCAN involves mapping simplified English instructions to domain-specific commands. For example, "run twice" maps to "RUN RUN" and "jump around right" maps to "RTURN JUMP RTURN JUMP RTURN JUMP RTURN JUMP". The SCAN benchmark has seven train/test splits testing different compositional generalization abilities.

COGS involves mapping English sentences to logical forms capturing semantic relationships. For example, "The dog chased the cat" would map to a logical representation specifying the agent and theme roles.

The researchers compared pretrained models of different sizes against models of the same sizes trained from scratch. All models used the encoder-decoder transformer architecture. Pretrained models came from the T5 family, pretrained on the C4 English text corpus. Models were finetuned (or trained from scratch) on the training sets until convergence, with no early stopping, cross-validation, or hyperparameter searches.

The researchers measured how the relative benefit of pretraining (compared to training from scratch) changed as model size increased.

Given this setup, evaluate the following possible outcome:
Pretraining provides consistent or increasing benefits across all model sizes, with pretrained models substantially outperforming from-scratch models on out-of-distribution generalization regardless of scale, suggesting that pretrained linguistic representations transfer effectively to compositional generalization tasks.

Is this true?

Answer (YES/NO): YES